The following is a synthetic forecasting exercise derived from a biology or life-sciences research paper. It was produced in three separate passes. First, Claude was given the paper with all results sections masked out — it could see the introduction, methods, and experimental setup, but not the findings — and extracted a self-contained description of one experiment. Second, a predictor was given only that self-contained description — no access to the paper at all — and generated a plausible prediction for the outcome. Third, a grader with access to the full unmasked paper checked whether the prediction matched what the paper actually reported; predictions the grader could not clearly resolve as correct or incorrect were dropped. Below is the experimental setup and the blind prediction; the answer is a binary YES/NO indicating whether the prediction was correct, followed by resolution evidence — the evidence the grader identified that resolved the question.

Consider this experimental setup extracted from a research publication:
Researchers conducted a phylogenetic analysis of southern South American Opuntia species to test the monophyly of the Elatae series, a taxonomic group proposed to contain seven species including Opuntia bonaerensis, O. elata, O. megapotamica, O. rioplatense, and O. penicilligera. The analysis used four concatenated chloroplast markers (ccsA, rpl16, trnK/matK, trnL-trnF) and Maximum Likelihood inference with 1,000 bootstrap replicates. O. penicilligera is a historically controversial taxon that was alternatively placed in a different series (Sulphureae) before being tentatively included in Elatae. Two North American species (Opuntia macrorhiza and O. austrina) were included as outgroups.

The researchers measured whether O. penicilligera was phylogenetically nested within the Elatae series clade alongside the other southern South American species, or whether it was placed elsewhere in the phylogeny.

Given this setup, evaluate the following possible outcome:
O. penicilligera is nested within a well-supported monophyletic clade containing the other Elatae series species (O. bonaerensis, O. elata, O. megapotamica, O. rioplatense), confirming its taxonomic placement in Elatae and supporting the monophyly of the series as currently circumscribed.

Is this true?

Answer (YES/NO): NO